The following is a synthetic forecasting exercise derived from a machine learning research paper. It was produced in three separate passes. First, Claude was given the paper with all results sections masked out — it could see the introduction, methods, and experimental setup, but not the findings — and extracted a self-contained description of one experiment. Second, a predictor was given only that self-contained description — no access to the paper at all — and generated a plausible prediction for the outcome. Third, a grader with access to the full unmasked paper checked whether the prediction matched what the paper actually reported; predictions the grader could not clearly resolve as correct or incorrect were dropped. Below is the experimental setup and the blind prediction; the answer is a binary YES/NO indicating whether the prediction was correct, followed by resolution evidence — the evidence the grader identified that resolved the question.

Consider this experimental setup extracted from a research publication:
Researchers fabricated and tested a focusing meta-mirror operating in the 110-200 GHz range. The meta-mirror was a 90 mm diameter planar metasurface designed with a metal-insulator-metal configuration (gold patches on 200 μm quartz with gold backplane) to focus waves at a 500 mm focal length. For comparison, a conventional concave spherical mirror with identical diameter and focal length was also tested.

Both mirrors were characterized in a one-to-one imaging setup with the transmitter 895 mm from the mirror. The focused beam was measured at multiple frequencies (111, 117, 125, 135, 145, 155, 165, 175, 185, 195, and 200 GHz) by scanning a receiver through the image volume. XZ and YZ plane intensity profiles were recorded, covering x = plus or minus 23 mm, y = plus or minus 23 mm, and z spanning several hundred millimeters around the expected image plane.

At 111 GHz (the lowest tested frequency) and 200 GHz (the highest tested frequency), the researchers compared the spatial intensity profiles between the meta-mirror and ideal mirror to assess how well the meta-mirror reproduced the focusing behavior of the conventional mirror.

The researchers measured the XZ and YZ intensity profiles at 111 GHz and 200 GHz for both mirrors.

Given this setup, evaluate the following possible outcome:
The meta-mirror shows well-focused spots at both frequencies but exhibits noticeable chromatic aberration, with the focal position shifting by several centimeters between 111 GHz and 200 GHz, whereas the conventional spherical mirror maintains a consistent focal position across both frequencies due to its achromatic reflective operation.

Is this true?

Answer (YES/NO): NO